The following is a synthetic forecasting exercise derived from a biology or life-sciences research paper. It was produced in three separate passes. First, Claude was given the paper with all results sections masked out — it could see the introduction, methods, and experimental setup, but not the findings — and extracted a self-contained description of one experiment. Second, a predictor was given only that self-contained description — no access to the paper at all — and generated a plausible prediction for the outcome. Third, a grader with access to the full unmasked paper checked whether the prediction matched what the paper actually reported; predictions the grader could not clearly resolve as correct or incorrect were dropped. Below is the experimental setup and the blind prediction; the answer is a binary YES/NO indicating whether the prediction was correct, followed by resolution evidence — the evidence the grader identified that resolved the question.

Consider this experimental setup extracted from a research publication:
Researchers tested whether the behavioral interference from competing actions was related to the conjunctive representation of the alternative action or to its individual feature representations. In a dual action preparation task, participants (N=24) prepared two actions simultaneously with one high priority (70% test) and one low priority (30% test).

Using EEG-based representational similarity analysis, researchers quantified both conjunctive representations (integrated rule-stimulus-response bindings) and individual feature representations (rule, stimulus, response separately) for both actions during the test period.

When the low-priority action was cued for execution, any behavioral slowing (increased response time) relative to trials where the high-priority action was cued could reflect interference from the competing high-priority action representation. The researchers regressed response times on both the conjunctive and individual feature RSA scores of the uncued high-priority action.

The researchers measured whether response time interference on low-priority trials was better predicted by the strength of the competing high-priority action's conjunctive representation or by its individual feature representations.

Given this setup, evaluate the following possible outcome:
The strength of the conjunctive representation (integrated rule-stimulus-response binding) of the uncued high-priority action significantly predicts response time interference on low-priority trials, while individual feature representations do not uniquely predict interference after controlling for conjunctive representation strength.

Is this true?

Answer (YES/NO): NO